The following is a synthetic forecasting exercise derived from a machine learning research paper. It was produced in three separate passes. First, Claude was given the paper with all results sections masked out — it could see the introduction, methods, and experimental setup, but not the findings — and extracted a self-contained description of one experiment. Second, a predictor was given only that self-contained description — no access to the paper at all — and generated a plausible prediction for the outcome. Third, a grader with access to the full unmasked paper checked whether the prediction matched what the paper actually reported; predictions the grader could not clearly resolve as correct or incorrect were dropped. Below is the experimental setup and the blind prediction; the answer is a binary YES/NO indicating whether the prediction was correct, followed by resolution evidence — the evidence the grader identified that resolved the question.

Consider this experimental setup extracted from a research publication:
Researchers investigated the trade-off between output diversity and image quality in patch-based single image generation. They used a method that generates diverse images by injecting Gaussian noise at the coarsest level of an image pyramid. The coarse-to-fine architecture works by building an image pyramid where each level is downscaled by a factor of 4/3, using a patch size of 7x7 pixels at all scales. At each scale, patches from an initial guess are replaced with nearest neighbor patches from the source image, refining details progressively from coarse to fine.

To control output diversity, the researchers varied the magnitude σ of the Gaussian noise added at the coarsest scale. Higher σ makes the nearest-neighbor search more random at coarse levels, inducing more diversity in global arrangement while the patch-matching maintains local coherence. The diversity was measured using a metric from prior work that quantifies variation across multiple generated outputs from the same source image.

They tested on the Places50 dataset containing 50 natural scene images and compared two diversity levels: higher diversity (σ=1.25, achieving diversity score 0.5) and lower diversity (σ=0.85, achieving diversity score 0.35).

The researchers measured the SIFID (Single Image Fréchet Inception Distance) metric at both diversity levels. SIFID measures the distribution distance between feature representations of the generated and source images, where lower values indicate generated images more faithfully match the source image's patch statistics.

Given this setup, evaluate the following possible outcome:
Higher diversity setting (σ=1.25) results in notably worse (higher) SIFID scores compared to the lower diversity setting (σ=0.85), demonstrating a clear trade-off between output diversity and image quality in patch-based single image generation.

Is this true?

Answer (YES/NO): YES